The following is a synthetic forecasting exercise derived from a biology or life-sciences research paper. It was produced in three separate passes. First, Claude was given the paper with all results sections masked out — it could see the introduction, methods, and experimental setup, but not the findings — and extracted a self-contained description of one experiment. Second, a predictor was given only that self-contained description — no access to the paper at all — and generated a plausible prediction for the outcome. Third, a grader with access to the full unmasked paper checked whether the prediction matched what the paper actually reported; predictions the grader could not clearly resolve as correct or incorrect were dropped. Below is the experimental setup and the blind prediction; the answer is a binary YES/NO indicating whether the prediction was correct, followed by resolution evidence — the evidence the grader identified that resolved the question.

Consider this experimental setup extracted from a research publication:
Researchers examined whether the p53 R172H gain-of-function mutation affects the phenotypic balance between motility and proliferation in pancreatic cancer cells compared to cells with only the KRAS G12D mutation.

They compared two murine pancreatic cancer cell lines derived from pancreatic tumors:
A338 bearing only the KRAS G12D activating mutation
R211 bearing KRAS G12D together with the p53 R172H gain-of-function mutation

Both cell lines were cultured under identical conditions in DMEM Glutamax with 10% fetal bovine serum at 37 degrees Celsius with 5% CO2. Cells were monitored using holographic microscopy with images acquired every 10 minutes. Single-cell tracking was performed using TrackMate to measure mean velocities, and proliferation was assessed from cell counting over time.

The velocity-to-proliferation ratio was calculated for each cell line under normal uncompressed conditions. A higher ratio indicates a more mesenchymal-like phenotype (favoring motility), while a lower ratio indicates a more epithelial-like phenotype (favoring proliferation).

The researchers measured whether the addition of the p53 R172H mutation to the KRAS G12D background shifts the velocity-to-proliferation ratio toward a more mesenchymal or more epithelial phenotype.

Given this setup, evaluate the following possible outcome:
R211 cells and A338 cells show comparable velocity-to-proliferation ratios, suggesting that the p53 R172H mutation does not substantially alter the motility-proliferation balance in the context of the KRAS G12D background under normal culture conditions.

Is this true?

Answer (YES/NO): NO